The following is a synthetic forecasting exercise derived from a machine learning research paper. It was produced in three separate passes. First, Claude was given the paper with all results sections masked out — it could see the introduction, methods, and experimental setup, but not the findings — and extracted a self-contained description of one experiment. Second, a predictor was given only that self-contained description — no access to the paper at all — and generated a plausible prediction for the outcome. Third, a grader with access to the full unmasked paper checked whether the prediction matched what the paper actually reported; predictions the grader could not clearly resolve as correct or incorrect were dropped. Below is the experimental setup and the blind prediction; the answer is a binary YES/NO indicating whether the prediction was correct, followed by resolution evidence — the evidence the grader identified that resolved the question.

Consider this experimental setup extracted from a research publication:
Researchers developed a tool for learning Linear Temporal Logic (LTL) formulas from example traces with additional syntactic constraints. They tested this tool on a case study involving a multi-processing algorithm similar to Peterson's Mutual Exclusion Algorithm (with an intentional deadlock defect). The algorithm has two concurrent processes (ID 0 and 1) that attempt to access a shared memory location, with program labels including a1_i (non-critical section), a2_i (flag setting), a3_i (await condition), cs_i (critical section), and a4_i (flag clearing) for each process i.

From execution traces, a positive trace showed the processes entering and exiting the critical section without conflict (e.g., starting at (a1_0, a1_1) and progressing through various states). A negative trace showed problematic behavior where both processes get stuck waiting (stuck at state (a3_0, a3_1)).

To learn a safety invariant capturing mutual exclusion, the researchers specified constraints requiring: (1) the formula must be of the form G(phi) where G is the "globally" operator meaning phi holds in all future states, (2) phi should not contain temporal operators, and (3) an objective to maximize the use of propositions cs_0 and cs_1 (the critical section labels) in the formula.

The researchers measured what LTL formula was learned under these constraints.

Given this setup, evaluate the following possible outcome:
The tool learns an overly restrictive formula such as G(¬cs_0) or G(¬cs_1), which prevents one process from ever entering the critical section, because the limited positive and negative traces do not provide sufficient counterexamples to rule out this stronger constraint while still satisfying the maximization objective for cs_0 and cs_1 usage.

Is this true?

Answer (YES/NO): NO